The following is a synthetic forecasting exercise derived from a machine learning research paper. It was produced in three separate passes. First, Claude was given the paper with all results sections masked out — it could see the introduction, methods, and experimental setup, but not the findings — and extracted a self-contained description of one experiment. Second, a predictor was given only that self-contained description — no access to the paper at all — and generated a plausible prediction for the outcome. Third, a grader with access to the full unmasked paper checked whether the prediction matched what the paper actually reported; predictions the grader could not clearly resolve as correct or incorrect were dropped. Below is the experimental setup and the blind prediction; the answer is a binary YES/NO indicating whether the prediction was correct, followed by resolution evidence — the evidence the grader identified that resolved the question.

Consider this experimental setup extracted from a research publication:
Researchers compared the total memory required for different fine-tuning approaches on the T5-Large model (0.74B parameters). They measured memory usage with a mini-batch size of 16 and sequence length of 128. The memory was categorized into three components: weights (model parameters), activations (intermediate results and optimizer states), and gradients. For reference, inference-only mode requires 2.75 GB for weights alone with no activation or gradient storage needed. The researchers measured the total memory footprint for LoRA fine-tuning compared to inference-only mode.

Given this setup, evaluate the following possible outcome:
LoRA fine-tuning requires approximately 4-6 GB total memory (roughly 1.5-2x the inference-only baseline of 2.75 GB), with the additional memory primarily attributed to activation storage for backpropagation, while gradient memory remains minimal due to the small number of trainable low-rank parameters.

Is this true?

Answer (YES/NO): NO